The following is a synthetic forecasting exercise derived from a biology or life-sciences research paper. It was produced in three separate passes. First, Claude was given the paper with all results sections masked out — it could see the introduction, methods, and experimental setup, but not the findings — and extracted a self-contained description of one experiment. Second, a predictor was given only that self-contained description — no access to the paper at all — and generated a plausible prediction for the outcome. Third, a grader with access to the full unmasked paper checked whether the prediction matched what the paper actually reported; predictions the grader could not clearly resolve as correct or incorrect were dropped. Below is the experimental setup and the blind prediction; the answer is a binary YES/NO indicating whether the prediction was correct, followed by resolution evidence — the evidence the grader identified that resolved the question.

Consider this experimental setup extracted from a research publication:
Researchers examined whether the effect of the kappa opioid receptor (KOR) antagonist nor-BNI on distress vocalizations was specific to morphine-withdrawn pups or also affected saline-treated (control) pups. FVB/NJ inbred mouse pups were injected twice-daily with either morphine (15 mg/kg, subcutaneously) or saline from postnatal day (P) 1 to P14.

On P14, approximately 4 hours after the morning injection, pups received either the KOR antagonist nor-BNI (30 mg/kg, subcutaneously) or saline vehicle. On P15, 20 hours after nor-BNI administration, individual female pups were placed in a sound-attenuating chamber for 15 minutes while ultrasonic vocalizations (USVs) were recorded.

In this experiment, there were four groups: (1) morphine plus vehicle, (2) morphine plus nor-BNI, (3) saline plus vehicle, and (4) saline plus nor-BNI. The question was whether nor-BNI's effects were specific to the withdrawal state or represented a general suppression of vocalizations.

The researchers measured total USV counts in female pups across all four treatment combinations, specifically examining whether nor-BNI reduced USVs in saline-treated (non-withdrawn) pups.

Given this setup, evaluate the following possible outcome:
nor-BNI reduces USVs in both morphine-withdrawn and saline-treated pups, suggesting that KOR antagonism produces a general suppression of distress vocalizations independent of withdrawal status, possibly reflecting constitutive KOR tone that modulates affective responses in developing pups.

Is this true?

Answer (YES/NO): NO